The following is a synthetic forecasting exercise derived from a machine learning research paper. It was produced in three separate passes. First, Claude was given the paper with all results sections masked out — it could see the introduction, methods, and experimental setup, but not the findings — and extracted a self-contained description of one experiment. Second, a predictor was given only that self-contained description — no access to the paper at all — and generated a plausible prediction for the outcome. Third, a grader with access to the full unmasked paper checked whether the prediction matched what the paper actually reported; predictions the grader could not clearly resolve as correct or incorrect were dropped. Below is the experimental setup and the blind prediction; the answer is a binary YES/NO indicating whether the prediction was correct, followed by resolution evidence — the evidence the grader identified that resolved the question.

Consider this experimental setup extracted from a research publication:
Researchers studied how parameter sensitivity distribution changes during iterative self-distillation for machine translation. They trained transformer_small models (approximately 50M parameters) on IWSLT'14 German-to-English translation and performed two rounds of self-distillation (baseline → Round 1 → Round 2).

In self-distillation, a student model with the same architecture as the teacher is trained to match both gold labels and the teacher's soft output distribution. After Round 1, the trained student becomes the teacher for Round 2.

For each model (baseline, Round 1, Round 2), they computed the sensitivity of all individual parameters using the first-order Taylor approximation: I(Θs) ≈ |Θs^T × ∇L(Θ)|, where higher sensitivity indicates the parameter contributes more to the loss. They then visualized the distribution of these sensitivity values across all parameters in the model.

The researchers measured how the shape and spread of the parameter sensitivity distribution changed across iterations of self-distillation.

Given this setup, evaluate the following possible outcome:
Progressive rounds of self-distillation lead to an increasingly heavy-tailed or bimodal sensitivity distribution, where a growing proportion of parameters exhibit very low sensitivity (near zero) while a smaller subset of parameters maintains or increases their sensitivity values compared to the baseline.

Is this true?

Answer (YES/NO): NO